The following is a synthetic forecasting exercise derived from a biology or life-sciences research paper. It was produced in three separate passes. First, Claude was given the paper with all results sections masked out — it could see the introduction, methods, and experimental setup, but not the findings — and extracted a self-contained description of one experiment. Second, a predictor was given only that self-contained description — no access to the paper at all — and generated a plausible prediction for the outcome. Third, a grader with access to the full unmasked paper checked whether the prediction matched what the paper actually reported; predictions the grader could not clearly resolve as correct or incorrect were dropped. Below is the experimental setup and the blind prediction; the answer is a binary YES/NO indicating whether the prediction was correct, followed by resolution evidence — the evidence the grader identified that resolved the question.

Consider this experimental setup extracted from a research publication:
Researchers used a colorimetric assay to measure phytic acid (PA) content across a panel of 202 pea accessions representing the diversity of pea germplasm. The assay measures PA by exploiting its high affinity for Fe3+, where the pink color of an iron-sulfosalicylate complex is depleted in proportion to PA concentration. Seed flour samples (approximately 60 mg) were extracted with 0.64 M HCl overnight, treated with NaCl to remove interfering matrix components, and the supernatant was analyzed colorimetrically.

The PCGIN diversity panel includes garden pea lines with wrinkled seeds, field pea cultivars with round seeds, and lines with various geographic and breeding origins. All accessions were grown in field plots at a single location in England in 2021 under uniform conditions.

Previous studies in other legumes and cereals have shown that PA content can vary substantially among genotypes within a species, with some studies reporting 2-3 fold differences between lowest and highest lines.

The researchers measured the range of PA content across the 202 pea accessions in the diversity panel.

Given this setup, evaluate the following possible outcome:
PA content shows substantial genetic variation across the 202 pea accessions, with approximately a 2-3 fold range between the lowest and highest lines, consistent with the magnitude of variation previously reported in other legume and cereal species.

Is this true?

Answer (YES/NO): NO